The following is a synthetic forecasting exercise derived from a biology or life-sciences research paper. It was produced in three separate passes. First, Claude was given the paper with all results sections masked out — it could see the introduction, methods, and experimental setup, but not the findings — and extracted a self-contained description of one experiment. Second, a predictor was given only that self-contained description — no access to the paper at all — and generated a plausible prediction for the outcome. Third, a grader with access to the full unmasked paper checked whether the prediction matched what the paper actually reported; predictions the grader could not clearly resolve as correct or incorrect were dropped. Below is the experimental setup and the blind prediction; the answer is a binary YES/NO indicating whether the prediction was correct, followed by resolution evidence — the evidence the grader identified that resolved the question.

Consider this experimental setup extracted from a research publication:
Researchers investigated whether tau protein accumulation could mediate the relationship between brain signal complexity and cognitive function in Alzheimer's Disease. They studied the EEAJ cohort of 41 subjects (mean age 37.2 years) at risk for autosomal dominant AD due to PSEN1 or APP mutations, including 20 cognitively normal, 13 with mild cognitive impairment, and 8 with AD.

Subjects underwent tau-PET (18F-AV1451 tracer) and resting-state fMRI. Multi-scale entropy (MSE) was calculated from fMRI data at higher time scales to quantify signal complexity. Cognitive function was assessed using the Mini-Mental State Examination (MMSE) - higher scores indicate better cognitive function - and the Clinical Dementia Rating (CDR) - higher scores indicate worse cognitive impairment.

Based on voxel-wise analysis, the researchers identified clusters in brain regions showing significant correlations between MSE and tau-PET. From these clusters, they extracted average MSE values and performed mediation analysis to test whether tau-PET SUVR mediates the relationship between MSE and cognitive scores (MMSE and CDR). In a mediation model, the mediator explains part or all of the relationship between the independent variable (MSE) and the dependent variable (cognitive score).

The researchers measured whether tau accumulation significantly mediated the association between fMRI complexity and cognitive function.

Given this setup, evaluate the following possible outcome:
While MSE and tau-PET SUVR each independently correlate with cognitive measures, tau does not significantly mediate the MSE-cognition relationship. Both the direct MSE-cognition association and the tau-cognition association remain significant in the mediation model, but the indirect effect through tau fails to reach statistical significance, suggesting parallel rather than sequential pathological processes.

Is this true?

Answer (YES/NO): NO